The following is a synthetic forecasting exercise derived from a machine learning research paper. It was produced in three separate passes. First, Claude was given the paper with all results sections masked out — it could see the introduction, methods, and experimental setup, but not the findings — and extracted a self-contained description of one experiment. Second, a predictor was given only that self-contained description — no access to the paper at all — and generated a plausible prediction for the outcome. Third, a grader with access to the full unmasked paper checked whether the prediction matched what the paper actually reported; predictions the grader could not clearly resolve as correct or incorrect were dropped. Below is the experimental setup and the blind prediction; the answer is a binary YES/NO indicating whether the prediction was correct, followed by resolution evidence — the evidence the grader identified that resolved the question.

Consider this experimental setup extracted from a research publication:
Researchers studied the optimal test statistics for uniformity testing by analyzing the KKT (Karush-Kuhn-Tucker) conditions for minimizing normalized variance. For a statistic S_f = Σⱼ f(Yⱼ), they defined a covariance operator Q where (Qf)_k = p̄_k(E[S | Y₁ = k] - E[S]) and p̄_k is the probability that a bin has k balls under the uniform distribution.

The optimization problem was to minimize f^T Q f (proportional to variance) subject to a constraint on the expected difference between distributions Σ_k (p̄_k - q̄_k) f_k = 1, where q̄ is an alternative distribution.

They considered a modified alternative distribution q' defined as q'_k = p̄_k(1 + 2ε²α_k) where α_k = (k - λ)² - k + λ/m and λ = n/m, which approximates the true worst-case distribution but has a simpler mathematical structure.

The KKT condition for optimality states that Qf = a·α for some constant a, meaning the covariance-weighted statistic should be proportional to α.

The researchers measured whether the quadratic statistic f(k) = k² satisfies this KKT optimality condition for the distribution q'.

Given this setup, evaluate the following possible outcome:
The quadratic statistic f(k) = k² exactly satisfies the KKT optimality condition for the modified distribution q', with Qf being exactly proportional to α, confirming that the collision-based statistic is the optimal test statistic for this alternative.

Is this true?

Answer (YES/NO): YES